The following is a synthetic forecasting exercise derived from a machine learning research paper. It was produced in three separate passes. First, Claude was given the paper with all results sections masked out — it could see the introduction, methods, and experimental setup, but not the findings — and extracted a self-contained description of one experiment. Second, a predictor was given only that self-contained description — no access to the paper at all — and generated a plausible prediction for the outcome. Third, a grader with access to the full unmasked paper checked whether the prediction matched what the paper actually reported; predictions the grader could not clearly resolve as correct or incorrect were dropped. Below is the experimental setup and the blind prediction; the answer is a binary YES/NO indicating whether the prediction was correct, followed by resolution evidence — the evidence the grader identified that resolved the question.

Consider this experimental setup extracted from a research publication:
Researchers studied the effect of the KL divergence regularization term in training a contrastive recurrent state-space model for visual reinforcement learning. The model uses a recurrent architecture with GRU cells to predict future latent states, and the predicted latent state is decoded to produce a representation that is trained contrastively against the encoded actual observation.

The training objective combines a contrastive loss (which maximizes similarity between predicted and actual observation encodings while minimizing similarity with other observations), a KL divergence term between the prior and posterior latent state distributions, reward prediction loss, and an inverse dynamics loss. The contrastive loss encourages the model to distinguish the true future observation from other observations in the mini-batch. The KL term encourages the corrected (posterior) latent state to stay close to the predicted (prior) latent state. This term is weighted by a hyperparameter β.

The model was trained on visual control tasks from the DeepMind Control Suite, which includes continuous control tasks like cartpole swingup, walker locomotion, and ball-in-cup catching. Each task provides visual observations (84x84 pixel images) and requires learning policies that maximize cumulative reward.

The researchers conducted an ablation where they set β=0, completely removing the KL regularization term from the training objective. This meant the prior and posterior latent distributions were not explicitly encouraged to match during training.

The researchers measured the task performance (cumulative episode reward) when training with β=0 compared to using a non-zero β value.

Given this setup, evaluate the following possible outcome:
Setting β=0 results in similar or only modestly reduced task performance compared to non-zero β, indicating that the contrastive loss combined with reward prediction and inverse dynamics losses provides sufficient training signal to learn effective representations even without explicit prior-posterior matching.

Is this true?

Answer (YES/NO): YES